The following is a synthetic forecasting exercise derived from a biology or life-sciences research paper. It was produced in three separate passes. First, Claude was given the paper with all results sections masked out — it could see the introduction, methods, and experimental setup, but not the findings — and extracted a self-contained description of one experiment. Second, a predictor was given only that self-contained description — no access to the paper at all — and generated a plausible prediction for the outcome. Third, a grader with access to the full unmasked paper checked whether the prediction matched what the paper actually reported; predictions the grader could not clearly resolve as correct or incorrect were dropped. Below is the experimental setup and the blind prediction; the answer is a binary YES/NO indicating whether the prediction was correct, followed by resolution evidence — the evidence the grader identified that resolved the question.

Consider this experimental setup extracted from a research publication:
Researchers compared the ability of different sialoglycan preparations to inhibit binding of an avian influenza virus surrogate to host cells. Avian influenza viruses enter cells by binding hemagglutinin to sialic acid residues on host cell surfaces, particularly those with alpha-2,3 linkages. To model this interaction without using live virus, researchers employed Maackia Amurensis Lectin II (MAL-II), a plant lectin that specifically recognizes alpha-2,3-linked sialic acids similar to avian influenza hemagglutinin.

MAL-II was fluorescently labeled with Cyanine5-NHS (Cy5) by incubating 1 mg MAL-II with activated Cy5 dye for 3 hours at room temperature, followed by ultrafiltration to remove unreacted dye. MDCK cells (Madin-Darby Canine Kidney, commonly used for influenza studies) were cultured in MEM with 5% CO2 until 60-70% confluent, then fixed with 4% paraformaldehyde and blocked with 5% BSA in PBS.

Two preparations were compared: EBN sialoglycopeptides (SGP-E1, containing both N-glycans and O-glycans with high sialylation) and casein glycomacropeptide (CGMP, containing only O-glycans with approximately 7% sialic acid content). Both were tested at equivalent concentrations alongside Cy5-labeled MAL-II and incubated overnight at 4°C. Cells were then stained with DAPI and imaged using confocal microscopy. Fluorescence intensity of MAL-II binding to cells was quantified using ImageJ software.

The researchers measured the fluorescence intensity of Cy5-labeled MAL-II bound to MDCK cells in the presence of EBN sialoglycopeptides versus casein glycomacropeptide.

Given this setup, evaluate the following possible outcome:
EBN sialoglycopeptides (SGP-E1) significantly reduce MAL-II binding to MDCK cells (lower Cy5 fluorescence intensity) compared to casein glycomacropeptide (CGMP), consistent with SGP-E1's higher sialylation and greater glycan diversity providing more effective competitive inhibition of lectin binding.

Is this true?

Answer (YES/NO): YES